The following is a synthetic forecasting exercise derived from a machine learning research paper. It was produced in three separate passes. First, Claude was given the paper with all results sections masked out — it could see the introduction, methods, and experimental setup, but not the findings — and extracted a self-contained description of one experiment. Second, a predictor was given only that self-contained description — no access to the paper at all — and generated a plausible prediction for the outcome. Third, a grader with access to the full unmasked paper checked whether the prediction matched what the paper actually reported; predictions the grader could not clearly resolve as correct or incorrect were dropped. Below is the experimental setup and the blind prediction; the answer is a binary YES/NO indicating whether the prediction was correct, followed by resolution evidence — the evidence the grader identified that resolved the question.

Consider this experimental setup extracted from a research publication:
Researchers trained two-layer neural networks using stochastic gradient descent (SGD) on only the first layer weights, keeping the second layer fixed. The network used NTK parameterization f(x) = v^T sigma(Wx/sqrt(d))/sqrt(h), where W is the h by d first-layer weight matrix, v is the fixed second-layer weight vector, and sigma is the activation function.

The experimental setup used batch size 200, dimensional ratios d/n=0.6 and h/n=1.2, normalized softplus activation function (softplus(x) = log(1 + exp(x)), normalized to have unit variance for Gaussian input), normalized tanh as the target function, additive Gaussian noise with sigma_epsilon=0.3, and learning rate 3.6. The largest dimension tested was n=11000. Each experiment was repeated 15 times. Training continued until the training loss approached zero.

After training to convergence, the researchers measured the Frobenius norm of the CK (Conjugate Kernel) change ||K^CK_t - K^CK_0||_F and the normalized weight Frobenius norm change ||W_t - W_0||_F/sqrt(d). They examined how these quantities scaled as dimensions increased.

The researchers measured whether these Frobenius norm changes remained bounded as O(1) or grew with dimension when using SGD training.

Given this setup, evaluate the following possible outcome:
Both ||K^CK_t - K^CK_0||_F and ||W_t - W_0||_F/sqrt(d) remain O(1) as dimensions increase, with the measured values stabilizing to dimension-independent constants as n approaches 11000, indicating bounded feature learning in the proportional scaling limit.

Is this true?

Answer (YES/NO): YES